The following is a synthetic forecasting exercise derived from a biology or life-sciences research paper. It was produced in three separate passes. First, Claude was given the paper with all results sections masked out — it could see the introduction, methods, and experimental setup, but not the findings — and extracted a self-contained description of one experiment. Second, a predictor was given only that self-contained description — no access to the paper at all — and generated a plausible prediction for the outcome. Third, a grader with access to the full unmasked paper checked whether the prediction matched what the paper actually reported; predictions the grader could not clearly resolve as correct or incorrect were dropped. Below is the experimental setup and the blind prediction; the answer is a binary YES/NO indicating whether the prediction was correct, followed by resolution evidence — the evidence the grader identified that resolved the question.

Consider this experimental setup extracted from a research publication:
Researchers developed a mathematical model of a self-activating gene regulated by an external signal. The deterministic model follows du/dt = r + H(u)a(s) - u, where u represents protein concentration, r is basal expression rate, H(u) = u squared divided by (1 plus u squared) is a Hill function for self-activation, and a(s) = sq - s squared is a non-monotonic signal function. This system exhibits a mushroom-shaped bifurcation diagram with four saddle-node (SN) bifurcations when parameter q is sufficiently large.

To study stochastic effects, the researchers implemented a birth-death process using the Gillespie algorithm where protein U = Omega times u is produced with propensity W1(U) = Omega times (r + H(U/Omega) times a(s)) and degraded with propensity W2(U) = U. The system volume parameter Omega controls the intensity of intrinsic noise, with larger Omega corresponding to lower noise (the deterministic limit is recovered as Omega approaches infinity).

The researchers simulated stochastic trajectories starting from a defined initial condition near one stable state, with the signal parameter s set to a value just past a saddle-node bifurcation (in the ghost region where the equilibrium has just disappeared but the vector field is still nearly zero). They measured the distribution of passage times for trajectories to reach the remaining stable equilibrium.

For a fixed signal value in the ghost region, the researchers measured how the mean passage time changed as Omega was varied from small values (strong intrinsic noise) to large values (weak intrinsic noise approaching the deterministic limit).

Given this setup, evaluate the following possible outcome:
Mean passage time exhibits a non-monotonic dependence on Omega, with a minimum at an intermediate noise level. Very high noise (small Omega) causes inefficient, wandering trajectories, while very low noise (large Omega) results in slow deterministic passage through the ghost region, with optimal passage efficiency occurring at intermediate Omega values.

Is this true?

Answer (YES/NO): NO